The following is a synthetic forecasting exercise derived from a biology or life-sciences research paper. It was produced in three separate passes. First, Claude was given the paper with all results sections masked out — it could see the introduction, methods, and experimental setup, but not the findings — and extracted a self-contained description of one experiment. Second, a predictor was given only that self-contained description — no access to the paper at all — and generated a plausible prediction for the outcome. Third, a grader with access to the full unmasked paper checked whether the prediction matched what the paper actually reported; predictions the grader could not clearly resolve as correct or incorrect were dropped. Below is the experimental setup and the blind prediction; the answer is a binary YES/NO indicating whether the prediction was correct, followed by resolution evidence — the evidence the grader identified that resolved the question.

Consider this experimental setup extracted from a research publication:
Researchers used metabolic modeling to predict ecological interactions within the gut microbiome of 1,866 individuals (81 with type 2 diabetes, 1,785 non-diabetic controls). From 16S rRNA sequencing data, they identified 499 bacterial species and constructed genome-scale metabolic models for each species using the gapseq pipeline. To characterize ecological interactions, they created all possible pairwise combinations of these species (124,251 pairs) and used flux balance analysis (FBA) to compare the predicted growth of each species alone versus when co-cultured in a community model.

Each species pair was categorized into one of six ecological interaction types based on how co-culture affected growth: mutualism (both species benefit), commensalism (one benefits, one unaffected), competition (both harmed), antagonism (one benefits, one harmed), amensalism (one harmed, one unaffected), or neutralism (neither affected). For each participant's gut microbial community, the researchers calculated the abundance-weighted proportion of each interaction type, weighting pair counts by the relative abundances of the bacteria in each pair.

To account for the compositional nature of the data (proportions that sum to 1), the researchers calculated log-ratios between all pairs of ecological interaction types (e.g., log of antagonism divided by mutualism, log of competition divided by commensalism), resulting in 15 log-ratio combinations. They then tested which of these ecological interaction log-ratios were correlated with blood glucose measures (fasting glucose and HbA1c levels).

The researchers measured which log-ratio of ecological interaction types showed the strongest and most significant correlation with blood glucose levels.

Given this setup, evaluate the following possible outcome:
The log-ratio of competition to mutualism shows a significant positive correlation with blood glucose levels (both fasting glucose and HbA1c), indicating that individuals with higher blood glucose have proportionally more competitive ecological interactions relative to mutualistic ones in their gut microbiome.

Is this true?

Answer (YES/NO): YES